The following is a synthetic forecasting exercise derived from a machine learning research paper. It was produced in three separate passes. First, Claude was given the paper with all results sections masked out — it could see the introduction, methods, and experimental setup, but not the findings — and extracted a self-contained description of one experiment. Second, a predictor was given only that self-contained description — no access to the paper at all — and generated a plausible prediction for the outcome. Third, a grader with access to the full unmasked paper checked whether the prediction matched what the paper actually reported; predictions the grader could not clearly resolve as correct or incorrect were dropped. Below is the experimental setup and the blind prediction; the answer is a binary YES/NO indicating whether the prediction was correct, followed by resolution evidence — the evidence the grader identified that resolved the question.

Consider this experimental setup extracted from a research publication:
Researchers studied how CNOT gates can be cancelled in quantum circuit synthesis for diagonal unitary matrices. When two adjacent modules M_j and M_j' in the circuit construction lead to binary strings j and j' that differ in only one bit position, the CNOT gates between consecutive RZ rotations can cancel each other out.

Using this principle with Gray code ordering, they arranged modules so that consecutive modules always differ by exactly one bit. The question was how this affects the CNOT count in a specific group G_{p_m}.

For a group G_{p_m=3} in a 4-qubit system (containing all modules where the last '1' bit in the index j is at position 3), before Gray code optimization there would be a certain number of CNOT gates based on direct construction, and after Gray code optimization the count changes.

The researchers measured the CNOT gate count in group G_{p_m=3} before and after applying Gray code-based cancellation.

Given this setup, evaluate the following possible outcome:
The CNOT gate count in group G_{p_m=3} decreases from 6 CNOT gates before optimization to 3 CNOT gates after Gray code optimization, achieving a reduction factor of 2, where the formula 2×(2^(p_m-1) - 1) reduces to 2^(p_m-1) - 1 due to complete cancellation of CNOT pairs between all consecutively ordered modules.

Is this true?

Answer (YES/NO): NO